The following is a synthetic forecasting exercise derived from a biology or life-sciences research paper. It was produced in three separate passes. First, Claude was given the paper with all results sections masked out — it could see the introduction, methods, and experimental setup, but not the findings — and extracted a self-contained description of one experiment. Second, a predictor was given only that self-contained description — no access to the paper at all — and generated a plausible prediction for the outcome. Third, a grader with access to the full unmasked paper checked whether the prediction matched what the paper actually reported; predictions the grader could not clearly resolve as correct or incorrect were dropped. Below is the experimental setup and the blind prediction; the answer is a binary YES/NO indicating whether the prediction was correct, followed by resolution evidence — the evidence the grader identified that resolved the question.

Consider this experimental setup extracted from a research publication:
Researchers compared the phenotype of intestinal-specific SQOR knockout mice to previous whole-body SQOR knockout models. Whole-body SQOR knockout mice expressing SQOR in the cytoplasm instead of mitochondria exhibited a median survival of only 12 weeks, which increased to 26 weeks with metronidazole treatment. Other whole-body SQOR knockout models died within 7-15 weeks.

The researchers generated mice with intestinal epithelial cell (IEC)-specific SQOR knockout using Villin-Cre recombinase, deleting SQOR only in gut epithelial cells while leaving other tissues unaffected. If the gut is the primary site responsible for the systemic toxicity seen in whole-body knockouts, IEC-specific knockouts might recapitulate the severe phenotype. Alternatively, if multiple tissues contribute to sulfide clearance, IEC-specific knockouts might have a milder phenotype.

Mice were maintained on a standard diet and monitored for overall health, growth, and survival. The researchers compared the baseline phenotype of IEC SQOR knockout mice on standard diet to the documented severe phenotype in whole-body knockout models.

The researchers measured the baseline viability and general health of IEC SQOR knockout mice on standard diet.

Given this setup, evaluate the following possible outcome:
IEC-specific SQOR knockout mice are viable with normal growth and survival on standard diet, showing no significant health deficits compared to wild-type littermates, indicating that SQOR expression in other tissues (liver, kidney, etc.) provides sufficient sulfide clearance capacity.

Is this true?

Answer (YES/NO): YES